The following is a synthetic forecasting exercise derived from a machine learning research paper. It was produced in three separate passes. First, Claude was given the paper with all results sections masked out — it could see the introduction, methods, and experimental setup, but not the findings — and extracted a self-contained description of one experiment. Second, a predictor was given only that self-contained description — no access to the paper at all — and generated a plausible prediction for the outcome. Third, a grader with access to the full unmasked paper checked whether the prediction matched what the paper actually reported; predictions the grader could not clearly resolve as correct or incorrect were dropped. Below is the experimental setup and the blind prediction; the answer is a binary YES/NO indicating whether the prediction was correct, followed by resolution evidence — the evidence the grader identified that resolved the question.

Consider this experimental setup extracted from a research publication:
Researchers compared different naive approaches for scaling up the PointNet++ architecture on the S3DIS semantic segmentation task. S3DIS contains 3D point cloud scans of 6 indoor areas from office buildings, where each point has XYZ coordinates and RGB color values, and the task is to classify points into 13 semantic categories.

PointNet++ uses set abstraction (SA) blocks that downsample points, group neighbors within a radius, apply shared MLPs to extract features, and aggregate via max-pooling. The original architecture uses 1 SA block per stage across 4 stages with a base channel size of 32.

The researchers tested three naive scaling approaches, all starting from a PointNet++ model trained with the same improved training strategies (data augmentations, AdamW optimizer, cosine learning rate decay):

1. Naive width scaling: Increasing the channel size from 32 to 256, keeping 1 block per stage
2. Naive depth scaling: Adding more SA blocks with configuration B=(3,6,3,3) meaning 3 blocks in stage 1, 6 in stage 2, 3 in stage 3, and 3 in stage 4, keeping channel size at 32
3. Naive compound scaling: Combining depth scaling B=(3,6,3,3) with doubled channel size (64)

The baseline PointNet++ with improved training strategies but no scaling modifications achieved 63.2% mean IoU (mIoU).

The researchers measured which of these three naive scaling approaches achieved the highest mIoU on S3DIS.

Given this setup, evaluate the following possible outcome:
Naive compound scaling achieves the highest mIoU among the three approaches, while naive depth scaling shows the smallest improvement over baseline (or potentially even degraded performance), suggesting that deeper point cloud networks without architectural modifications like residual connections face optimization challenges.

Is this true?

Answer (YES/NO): NO